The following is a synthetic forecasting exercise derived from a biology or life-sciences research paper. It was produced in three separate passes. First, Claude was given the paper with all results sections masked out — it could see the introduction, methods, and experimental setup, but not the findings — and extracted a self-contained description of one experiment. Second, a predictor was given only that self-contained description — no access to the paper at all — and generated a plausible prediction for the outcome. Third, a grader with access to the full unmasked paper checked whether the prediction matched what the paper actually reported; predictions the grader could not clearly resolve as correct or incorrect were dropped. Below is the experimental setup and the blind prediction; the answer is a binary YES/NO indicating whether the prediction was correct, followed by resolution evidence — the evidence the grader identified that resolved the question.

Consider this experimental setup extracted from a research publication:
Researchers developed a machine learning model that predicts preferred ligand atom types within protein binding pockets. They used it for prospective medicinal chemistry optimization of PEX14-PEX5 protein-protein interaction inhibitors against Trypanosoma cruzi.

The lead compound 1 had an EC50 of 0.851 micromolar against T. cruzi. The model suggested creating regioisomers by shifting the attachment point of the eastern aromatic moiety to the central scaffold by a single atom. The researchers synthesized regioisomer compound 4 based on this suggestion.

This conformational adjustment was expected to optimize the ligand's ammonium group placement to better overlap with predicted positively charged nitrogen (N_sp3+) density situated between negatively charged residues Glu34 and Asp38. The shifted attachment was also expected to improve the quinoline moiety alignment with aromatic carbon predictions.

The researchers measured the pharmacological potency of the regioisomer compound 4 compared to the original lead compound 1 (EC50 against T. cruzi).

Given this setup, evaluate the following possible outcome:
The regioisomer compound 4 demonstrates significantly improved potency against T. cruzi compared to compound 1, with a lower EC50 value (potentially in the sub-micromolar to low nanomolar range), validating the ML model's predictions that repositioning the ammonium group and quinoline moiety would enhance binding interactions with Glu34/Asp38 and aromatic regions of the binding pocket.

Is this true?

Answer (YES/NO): YES